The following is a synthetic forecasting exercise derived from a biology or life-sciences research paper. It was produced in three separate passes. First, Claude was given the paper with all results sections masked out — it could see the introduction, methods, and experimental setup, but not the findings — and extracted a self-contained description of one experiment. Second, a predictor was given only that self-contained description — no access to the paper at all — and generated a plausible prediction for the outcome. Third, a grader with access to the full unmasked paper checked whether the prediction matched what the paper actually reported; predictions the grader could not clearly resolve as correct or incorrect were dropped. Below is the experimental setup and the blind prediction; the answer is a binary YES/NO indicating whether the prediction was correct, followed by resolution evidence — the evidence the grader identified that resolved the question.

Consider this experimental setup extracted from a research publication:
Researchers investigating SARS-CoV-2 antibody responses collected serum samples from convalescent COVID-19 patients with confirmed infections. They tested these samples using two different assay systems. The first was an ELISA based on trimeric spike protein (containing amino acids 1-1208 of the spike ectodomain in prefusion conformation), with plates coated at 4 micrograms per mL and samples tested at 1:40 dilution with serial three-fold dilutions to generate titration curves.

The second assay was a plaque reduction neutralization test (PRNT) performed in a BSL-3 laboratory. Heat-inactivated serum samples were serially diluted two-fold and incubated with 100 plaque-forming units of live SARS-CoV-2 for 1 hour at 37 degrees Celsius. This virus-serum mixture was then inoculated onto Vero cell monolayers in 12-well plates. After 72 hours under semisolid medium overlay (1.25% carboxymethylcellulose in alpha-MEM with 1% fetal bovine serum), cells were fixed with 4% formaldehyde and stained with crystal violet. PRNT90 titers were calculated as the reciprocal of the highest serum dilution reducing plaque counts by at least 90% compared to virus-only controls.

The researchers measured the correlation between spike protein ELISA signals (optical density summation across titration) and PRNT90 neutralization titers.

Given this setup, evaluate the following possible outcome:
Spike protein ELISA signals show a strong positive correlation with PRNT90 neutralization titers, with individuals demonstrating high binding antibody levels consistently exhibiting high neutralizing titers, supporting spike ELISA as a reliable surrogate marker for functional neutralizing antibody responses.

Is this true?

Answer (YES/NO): YES